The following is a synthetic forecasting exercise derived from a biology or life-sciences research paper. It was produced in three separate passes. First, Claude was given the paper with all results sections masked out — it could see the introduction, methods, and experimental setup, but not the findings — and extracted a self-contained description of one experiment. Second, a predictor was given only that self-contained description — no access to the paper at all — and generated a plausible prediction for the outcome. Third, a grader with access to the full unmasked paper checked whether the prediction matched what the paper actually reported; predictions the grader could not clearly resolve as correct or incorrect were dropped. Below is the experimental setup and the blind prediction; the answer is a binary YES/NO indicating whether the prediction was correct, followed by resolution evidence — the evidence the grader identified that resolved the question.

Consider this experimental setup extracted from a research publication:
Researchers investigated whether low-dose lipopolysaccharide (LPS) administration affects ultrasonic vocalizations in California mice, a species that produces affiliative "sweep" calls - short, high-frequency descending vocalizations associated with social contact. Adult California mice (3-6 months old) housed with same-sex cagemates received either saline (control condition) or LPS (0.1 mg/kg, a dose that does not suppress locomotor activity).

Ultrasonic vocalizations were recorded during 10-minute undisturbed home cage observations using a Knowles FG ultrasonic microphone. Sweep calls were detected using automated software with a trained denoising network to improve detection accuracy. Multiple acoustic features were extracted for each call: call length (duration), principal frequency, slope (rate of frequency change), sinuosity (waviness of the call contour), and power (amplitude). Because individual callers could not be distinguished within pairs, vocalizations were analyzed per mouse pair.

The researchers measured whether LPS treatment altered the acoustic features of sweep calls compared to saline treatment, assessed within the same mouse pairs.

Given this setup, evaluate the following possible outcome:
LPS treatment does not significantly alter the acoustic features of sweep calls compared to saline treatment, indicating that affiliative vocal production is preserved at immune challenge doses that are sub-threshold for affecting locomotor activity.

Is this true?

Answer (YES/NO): NO